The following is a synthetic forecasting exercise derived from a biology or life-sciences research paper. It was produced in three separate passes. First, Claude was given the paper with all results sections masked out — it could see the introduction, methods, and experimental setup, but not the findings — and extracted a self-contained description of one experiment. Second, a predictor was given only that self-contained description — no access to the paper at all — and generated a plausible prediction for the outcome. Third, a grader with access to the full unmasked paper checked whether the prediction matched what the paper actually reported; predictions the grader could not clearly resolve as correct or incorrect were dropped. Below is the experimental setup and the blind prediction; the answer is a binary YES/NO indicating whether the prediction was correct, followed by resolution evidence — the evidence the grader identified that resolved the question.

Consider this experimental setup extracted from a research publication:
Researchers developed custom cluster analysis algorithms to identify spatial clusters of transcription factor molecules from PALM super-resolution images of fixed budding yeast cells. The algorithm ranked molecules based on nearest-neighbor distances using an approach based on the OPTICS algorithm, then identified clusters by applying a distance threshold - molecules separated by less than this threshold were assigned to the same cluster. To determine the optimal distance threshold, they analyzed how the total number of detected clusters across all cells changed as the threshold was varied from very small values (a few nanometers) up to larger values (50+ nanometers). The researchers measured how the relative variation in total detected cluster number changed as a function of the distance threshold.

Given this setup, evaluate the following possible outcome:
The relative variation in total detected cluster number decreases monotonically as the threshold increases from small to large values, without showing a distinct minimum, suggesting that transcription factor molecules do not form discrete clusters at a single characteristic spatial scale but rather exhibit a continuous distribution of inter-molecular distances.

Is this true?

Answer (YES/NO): NO